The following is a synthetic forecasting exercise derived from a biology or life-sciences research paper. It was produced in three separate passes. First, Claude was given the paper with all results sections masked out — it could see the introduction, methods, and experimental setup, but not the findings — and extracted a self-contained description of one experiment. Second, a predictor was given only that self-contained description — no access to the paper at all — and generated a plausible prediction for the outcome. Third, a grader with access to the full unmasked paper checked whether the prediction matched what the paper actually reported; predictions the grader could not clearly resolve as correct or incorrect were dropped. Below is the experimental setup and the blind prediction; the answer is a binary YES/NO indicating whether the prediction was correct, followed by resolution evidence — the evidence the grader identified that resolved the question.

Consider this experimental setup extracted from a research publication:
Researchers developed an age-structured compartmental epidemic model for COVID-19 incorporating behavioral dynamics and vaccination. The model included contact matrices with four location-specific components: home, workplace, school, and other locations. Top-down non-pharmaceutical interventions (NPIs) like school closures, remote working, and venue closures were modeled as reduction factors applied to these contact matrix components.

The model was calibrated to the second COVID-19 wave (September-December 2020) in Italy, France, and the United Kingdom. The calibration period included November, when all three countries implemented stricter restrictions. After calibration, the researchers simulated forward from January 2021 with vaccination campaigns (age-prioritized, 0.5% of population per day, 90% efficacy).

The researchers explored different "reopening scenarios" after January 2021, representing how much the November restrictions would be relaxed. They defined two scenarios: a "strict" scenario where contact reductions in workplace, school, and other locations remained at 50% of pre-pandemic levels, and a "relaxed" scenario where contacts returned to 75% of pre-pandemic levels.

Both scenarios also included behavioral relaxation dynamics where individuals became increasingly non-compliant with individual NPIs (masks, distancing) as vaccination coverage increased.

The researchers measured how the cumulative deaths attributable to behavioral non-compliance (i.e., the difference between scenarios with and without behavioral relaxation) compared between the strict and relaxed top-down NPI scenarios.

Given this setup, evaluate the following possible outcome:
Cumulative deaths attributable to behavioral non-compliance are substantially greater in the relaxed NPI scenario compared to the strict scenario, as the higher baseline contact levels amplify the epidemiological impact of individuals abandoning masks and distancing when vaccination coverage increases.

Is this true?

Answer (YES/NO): YES